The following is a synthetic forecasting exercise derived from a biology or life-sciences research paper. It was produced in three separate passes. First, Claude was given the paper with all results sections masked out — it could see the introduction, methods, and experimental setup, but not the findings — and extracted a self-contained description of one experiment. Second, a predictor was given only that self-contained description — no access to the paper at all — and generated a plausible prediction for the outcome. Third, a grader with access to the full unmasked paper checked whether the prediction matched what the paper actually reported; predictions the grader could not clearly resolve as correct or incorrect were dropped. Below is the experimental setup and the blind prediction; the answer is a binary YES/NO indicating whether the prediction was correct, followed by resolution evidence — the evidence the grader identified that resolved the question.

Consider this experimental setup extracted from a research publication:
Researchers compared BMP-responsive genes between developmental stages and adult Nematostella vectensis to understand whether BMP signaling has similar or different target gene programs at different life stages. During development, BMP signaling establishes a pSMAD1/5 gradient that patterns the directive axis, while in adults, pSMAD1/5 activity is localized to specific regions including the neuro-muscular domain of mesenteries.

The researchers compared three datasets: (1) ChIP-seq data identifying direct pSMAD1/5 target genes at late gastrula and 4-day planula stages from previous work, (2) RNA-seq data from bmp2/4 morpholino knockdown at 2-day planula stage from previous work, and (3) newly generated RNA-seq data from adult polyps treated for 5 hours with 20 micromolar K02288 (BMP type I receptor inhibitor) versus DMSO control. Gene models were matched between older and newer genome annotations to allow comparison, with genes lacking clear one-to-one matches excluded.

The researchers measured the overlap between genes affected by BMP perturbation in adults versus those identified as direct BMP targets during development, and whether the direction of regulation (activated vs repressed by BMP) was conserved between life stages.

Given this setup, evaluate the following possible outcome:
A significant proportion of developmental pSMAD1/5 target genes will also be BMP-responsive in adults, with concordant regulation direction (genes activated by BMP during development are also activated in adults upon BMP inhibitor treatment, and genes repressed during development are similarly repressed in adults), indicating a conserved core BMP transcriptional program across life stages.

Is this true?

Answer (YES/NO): NO